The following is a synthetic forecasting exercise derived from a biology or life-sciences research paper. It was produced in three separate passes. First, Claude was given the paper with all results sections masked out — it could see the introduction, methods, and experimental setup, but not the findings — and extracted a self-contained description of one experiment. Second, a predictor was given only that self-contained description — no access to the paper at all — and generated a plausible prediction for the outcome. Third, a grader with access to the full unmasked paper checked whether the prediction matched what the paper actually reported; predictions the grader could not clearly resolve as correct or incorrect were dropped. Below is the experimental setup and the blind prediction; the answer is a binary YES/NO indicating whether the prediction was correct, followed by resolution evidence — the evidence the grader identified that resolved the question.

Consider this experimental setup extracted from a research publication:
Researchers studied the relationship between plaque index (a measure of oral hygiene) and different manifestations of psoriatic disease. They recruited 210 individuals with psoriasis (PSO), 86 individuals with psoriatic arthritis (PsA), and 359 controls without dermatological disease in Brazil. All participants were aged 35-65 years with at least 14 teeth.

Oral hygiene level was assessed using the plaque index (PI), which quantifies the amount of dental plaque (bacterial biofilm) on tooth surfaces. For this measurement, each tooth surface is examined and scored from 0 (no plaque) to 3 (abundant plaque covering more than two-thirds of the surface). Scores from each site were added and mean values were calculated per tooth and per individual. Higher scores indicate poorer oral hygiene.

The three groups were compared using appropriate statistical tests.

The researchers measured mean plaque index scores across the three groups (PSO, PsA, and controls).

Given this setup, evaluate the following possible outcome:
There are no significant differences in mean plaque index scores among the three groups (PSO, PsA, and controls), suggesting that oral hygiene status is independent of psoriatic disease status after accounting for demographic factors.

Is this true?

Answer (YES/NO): NO